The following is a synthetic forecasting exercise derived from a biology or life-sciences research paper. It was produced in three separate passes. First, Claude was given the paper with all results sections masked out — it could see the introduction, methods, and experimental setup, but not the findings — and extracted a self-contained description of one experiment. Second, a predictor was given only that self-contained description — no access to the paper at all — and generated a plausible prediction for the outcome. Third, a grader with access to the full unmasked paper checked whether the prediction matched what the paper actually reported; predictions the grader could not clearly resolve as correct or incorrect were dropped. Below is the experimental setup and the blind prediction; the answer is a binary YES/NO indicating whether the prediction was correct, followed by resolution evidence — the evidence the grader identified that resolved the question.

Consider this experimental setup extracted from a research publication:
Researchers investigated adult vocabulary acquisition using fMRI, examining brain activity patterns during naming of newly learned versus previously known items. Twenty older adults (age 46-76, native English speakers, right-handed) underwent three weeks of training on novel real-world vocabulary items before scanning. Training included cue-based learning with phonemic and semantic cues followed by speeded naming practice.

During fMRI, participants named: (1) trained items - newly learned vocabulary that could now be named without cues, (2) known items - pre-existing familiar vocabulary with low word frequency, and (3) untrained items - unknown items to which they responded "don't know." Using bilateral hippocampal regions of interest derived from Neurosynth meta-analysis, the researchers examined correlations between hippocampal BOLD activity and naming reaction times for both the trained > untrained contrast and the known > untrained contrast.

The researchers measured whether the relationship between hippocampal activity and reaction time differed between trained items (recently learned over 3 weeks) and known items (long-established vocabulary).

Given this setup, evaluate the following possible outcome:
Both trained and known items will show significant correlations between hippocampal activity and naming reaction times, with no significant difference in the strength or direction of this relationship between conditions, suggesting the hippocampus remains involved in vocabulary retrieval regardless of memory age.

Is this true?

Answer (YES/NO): NO